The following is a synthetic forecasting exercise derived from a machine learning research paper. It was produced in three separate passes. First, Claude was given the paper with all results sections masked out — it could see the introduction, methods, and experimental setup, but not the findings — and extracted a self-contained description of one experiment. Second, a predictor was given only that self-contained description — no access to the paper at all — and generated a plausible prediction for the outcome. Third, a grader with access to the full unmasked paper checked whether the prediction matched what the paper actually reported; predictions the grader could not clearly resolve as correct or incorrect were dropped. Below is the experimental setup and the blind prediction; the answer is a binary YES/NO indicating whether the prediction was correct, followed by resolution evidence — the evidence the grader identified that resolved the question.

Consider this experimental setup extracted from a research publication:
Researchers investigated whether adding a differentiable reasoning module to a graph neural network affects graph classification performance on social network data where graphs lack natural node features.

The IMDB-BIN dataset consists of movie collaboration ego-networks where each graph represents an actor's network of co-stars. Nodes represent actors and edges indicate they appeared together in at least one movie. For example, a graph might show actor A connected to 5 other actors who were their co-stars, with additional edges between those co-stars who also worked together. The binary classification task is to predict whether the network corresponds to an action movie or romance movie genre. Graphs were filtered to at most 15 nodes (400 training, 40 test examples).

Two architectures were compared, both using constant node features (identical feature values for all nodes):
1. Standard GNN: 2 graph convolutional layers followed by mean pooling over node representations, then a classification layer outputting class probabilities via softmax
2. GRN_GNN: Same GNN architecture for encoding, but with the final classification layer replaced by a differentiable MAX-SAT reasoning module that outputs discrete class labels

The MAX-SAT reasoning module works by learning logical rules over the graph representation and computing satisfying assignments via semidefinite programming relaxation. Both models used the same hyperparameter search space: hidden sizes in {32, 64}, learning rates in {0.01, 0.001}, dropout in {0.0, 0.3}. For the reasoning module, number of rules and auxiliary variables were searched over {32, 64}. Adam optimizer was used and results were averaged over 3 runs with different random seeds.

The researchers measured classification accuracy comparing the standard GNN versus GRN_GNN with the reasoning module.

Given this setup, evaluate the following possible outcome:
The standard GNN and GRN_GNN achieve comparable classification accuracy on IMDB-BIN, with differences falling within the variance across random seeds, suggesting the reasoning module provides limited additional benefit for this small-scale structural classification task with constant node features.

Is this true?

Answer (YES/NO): NO